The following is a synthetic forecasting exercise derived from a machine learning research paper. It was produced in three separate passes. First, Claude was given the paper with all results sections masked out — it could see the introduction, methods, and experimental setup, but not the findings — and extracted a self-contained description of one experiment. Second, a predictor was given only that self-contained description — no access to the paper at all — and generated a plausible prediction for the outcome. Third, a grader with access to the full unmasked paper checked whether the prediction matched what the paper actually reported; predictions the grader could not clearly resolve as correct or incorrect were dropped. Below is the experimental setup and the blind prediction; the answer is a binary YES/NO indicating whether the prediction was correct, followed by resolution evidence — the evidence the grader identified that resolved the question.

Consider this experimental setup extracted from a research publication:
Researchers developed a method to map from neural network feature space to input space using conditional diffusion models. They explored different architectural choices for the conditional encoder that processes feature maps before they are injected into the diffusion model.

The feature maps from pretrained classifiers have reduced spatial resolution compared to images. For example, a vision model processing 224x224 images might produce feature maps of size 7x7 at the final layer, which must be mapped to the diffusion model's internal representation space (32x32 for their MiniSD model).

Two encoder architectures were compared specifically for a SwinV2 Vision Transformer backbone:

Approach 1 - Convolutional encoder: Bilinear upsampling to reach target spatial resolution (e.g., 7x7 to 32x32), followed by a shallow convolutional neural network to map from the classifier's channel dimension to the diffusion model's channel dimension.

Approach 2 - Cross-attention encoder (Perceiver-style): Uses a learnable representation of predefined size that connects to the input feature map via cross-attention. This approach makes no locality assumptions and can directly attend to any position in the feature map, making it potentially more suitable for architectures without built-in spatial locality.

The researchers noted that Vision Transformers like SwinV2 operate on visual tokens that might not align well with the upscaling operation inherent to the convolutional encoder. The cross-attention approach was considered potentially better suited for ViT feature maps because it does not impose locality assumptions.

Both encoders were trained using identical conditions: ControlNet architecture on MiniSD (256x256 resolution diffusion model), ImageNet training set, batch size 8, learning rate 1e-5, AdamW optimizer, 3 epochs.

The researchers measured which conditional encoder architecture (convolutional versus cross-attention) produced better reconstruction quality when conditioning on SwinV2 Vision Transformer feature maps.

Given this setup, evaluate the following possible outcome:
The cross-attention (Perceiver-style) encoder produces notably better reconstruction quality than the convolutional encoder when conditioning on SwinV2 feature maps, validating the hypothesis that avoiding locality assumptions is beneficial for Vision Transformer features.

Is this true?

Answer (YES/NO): NO